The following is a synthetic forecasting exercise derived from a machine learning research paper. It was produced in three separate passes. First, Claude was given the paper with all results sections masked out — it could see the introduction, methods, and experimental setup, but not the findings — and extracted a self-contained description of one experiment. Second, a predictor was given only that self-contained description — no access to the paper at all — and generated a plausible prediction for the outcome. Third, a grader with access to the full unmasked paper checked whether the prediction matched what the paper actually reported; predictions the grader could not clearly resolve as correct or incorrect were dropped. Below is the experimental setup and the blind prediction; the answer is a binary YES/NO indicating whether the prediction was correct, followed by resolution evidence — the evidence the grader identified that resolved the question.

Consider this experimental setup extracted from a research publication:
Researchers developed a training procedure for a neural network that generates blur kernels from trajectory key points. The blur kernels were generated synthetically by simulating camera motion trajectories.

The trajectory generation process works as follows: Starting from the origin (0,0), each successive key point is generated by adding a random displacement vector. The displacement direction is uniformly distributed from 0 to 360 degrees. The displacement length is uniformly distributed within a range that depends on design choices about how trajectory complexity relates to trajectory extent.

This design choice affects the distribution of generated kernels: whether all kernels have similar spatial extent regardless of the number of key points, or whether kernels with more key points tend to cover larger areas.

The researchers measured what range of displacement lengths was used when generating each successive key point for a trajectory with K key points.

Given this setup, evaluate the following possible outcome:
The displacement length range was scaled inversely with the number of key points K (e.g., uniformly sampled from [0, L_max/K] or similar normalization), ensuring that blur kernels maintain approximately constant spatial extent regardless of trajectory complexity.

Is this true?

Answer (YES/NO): YES